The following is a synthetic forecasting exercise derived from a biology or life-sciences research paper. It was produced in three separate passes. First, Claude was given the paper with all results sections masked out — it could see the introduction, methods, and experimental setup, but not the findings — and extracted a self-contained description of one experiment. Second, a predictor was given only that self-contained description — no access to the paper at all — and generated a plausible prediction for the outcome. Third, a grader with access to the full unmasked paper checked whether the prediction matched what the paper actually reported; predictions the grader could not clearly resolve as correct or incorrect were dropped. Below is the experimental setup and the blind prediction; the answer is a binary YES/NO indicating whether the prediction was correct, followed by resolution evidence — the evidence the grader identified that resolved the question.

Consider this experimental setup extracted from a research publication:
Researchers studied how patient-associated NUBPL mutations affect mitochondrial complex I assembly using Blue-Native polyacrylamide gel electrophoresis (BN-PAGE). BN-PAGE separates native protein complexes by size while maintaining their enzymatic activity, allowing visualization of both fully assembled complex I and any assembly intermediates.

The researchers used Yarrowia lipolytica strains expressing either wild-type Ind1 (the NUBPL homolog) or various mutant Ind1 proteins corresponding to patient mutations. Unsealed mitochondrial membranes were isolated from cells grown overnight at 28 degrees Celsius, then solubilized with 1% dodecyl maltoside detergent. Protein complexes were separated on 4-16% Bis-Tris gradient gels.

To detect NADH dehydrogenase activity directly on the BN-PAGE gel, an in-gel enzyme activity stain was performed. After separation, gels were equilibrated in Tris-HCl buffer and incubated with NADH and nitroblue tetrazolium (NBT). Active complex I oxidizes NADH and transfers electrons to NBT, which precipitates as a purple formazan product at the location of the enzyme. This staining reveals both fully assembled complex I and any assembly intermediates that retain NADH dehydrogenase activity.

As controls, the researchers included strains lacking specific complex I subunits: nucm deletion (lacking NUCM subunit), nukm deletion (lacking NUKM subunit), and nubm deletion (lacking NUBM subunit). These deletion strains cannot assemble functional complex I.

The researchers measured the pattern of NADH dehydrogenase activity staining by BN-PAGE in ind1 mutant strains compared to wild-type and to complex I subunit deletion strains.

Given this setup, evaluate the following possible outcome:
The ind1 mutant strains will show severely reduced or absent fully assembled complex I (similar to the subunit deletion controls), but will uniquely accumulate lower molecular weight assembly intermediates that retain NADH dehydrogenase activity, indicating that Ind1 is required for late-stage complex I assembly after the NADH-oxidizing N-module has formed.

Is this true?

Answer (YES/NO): NO